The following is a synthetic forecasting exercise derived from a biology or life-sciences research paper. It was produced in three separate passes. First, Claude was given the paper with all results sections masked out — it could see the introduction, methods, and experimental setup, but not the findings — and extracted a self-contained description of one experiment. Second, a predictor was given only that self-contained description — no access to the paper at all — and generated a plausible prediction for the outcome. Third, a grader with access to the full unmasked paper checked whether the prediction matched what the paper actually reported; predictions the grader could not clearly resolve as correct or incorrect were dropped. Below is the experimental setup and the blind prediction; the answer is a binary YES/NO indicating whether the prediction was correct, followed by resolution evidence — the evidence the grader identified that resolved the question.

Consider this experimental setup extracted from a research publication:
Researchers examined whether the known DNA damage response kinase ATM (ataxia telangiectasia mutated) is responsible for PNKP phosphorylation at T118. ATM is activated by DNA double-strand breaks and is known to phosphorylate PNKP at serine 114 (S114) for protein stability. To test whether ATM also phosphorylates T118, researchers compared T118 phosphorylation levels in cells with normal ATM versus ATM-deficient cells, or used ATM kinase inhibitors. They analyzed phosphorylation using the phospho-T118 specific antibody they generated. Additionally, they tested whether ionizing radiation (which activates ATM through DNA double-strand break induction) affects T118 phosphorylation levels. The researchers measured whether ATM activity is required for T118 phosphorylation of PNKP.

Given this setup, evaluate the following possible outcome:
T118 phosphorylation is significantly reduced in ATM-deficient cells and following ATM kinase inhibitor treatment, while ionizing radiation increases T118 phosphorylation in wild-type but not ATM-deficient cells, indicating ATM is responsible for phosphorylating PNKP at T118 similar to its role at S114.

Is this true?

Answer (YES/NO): NO